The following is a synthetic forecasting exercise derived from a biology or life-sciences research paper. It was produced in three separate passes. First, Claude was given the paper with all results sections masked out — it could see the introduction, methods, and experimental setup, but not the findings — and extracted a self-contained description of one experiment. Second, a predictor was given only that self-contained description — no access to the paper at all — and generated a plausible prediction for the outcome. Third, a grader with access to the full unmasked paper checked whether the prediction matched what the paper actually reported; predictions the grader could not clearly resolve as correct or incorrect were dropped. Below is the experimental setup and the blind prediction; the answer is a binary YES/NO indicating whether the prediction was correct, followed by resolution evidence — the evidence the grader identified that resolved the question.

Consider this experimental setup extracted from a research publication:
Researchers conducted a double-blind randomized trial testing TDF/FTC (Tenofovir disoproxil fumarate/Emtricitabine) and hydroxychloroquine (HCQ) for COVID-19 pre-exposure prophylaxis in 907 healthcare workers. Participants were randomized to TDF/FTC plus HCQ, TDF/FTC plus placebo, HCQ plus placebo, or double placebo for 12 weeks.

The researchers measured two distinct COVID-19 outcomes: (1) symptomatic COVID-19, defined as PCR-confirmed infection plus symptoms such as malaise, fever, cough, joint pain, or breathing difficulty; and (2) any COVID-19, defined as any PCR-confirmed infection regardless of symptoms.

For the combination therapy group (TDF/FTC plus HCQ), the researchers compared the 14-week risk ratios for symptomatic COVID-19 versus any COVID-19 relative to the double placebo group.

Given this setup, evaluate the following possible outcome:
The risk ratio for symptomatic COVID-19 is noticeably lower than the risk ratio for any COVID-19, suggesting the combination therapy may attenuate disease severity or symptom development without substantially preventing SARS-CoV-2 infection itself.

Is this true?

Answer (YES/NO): NO